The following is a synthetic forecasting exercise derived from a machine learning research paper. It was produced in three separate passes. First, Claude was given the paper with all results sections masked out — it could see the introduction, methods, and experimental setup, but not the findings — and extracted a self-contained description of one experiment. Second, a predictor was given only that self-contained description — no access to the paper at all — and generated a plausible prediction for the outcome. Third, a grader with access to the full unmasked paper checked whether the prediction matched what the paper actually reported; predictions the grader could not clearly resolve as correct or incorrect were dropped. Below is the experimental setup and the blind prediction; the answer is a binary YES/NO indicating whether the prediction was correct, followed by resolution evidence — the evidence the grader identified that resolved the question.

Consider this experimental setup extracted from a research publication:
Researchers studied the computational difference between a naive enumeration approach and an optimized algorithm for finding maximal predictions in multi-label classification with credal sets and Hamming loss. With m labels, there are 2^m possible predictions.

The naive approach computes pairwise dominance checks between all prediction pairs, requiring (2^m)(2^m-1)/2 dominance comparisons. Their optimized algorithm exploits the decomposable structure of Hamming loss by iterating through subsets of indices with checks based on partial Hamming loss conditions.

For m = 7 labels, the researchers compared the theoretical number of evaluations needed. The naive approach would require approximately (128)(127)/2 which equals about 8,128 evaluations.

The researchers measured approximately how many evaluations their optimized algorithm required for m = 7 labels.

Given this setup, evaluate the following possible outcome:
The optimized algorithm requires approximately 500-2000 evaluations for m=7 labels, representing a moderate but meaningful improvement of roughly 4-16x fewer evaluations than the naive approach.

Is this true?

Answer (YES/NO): NO